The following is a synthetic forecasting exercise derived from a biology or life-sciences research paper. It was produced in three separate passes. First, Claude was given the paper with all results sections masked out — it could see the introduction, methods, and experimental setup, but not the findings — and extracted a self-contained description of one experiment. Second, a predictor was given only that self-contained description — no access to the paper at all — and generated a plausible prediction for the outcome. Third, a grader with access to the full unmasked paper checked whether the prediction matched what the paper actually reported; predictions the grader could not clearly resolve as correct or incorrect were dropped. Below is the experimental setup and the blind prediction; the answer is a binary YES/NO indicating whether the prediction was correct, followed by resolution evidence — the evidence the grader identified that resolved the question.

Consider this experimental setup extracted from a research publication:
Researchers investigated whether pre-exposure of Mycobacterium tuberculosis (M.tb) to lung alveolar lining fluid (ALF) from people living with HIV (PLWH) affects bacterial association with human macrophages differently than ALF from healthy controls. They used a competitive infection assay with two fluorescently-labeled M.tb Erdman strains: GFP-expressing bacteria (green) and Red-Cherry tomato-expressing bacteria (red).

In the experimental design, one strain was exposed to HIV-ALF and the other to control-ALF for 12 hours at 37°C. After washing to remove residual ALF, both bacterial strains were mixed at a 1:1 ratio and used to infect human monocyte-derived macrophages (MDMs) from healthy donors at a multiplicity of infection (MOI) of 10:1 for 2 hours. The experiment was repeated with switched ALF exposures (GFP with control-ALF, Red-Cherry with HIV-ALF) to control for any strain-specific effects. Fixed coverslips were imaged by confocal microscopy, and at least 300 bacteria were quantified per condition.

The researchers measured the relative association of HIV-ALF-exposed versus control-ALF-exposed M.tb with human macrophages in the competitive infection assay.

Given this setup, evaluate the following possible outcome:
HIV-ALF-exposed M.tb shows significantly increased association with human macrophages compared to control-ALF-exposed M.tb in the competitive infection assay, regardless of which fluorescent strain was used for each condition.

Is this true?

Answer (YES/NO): YES